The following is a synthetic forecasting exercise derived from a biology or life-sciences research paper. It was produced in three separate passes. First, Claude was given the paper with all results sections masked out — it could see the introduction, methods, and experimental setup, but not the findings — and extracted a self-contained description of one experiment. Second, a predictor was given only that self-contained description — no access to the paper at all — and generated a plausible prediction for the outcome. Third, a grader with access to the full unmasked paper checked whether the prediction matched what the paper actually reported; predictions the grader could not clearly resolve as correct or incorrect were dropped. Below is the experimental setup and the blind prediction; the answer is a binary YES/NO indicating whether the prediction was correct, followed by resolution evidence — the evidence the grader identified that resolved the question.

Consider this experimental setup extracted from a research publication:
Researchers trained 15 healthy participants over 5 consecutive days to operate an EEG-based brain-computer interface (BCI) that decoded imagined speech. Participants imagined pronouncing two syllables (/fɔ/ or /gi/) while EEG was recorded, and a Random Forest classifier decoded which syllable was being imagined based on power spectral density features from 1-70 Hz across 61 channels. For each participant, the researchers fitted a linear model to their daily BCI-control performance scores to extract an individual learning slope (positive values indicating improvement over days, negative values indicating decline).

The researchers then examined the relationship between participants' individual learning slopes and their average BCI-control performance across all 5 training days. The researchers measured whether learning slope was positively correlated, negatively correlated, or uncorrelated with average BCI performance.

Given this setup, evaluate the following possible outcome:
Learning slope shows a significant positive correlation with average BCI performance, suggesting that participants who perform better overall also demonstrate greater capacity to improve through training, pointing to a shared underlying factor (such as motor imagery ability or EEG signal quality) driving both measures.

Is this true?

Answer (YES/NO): YES